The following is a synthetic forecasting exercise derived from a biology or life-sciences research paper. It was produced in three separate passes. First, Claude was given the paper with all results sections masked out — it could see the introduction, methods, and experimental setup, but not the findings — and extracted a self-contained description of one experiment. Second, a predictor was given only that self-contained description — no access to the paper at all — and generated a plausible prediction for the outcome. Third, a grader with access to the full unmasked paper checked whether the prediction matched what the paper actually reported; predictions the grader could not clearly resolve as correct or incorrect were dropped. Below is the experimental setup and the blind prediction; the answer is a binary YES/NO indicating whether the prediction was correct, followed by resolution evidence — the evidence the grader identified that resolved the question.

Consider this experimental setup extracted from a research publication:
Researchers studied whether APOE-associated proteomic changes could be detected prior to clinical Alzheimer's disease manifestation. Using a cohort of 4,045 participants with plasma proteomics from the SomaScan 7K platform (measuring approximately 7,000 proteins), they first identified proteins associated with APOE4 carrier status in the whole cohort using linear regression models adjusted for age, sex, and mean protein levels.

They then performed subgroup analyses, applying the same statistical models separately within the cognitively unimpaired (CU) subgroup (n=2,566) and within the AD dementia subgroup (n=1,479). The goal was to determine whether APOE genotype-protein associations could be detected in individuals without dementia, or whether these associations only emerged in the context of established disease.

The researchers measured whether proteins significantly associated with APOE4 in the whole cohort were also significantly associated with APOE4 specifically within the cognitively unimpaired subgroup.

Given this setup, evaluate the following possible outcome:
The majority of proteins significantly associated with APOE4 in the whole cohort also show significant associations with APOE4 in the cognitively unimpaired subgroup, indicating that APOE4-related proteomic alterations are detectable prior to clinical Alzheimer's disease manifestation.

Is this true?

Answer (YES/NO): NO